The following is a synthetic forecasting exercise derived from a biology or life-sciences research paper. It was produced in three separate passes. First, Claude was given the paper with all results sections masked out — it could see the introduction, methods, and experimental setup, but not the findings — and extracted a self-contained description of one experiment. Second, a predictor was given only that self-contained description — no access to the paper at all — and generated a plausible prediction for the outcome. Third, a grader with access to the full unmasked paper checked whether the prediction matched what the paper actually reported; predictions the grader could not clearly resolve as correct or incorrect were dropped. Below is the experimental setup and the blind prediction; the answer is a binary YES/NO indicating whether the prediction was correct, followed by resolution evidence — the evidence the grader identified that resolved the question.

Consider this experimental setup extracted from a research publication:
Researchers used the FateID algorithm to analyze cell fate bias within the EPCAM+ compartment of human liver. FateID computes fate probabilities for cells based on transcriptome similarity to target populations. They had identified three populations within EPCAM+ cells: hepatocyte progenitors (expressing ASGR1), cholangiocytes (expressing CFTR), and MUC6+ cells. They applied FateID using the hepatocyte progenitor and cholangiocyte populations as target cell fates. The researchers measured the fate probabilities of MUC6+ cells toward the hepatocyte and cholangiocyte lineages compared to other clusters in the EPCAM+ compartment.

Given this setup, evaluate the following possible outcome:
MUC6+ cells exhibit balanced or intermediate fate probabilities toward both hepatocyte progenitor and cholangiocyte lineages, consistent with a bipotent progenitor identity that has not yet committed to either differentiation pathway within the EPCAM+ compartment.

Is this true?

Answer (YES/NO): YES